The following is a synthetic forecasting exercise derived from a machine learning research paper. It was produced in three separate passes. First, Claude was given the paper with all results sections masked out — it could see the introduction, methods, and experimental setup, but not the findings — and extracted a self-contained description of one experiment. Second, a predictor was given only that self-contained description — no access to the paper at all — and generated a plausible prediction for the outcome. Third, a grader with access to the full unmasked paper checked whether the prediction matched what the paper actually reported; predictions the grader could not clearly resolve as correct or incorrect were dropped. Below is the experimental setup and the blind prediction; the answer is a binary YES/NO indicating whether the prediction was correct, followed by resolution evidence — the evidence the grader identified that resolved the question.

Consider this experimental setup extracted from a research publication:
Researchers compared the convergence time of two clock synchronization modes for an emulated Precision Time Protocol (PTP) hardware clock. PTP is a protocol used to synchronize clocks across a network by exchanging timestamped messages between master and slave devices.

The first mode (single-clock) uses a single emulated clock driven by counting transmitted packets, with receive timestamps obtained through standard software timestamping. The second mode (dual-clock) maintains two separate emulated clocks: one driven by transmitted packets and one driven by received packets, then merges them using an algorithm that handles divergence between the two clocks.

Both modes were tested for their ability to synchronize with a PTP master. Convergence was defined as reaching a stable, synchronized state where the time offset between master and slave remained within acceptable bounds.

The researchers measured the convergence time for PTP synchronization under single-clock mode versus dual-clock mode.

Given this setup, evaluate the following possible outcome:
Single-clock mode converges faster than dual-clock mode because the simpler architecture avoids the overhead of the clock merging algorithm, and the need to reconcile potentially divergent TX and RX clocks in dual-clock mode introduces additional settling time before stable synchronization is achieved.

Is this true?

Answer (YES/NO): YES